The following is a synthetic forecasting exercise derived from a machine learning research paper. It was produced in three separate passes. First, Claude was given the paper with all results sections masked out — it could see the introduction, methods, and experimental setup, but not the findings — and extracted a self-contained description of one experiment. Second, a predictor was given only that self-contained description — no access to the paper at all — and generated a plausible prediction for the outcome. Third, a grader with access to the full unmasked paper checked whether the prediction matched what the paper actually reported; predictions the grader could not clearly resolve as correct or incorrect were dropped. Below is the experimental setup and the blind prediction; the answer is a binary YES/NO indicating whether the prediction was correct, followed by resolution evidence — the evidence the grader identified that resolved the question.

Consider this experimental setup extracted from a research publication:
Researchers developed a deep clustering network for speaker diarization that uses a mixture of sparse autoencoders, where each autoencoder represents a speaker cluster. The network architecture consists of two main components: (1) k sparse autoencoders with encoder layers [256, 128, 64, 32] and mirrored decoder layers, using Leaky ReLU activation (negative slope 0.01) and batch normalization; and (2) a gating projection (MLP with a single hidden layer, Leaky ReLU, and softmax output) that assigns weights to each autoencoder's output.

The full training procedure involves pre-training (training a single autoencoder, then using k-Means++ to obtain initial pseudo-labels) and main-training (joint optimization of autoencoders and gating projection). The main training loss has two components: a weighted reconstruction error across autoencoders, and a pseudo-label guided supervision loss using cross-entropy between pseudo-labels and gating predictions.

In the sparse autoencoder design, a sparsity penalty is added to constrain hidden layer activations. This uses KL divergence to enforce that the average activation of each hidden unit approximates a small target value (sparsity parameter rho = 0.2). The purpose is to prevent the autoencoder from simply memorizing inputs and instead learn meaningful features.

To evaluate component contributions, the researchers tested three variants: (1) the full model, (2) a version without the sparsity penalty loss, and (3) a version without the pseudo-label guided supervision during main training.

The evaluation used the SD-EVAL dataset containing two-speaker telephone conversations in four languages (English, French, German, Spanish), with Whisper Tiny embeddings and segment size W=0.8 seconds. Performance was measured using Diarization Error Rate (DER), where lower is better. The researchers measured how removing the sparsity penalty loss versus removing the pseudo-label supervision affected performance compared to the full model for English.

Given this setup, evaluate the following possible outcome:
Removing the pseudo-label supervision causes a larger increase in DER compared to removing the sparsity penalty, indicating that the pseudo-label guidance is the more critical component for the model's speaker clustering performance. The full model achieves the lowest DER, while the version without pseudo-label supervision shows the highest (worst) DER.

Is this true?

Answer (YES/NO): YES